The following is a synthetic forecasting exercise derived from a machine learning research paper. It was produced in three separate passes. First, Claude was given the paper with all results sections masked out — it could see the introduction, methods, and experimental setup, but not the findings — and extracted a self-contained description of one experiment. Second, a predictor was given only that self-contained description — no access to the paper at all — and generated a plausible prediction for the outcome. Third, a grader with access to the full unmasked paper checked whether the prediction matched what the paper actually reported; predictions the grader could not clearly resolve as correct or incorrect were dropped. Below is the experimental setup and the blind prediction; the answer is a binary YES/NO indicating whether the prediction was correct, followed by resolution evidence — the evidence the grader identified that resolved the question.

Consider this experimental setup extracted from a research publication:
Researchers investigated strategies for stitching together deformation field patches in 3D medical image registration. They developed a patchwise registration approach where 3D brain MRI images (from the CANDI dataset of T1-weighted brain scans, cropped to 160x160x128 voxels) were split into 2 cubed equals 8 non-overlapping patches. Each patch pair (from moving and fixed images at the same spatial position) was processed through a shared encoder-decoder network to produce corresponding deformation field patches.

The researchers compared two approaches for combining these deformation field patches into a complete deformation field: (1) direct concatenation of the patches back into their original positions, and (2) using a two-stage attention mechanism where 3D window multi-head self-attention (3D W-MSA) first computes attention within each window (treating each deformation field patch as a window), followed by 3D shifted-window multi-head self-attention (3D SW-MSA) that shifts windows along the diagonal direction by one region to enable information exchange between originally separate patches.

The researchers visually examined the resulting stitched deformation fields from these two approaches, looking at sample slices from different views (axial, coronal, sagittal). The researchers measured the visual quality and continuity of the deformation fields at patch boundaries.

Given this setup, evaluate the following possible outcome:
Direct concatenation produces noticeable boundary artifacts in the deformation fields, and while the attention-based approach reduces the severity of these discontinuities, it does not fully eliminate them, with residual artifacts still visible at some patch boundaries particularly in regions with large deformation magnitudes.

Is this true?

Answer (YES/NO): NO